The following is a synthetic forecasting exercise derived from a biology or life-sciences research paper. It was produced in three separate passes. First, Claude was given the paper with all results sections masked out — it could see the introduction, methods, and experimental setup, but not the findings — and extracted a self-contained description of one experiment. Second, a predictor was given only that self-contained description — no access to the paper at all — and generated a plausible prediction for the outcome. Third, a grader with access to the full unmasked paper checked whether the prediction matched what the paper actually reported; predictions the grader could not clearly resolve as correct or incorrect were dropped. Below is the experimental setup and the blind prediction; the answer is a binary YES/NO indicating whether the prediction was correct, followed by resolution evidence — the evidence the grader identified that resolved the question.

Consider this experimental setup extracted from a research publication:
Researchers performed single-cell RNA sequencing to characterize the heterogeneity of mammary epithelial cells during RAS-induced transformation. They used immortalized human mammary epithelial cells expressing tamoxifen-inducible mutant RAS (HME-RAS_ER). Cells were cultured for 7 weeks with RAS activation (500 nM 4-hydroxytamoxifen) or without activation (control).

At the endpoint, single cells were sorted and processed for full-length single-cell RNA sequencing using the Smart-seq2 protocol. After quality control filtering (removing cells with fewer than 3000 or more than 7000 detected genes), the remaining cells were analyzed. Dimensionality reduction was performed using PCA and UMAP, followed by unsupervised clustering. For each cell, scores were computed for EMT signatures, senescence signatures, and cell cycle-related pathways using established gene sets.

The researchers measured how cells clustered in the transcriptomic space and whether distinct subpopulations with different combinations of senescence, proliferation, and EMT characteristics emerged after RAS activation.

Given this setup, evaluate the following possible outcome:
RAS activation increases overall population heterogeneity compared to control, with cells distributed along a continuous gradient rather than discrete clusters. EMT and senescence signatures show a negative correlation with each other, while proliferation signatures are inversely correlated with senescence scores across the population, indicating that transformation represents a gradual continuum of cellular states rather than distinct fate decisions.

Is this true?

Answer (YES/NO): NO